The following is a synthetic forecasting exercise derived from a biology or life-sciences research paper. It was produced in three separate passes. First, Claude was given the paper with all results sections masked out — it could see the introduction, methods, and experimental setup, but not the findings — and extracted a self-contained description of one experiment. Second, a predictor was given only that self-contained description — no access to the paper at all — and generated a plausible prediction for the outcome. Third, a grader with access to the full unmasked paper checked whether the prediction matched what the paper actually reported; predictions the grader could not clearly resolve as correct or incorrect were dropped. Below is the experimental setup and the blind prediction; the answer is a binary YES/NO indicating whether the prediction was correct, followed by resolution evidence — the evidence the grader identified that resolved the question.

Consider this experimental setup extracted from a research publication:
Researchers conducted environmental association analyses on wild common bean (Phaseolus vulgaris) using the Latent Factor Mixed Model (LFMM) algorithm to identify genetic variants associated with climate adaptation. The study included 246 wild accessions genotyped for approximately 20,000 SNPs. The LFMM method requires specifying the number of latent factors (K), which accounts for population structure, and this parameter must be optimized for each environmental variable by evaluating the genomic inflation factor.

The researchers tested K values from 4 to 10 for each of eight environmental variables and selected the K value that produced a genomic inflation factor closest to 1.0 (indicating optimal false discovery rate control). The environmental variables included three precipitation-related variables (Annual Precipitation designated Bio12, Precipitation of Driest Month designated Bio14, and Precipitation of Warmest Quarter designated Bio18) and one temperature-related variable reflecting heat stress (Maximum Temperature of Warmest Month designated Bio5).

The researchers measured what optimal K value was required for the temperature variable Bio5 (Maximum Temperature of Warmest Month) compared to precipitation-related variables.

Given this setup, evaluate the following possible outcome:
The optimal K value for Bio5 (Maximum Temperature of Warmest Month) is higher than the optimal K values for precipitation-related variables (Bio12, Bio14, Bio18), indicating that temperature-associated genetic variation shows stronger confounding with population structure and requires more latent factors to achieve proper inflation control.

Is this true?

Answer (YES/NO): NO